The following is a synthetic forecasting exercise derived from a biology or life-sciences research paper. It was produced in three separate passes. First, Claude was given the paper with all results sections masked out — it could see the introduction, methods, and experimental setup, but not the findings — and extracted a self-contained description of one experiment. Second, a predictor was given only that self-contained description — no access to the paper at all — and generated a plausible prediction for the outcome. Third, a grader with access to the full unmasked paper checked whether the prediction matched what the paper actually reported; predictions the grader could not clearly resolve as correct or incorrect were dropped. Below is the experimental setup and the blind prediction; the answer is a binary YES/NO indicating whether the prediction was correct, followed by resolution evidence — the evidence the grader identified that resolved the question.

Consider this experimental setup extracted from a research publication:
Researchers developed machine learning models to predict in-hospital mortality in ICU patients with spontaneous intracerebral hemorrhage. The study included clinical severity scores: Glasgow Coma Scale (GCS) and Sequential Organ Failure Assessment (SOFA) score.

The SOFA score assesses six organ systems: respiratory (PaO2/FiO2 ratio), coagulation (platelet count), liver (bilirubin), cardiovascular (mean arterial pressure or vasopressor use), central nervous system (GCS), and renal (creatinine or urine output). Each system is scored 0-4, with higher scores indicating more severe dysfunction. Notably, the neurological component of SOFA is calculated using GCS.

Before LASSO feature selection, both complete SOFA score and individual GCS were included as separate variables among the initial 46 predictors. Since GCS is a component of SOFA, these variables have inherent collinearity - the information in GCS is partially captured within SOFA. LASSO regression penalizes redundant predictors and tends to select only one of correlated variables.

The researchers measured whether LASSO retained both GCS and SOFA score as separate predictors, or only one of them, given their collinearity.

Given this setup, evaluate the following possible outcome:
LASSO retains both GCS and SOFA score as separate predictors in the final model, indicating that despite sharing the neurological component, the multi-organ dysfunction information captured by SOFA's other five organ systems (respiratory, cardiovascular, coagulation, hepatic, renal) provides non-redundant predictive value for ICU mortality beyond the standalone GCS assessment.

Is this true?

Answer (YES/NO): YES